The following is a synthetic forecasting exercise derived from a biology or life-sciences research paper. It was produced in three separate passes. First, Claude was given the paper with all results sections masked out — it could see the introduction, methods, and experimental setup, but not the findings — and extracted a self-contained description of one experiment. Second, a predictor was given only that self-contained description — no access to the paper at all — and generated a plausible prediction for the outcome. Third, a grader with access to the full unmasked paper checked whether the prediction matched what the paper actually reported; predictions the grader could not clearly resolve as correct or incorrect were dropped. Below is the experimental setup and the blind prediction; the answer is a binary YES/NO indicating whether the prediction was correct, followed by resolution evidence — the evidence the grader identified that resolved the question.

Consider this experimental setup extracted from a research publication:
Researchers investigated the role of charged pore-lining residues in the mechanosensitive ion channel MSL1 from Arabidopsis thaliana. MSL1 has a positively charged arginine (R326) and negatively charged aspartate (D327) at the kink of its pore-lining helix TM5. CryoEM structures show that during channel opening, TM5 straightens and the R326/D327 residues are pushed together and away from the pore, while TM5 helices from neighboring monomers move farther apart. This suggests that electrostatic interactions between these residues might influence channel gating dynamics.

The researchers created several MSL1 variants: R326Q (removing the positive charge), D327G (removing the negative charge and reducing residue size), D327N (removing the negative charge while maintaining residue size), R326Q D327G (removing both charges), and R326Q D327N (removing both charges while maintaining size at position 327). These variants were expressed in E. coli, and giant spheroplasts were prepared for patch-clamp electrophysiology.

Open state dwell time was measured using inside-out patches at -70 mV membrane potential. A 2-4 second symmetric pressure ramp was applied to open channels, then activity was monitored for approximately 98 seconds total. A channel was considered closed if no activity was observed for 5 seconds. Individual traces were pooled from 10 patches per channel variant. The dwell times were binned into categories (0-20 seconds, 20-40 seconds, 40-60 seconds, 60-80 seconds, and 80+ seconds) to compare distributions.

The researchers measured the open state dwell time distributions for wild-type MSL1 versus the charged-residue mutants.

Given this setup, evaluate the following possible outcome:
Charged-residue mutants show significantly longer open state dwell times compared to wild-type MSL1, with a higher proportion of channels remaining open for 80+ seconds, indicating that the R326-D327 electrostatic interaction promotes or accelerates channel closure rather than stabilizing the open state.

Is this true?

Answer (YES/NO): NO